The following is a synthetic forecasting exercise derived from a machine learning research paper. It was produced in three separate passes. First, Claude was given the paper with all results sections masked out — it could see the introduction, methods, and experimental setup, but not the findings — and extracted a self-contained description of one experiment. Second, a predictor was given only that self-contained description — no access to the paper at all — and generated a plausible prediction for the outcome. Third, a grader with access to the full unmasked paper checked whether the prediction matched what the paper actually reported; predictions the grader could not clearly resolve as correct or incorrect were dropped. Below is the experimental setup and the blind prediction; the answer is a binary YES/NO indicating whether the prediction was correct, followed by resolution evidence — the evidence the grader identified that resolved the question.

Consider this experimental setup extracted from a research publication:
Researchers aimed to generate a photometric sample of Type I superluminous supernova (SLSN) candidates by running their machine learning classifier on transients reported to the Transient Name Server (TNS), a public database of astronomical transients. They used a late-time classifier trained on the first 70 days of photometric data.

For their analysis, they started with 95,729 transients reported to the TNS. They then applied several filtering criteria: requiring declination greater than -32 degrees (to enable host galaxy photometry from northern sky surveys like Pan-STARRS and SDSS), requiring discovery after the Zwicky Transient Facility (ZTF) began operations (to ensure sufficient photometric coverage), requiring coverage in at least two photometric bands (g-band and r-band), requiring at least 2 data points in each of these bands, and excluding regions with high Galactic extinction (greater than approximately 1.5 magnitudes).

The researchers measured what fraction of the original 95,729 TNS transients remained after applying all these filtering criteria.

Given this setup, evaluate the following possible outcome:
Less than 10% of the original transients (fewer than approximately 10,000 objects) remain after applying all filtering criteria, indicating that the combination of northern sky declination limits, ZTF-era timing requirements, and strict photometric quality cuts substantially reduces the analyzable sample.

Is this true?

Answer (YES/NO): NO